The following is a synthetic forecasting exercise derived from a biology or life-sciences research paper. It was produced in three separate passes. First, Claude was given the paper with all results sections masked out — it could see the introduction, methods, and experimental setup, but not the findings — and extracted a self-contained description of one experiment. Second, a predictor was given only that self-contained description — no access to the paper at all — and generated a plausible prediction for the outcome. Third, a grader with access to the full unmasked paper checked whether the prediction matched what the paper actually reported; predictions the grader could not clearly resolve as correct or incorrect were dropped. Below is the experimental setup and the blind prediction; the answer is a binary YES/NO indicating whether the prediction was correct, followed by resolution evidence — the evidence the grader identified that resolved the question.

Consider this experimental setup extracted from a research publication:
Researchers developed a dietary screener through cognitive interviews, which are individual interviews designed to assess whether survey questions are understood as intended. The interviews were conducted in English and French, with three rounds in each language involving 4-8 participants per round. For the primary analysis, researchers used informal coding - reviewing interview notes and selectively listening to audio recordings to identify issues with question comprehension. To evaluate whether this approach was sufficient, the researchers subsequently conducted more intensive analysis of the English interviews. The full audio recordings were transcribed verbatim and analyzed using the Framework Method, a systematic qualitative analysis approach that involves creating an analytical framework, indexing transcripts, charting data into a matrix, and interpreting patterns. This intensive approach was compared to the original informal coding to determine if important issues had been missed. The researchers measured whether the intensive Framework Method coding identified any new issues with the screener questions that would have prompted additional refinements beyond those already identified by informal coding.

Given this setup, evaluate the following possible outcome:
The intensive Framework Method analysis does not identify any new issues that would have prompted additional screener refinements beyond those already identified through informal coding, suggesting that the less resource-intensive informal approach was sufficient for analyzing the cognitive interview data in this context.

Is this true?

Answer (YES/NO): YES